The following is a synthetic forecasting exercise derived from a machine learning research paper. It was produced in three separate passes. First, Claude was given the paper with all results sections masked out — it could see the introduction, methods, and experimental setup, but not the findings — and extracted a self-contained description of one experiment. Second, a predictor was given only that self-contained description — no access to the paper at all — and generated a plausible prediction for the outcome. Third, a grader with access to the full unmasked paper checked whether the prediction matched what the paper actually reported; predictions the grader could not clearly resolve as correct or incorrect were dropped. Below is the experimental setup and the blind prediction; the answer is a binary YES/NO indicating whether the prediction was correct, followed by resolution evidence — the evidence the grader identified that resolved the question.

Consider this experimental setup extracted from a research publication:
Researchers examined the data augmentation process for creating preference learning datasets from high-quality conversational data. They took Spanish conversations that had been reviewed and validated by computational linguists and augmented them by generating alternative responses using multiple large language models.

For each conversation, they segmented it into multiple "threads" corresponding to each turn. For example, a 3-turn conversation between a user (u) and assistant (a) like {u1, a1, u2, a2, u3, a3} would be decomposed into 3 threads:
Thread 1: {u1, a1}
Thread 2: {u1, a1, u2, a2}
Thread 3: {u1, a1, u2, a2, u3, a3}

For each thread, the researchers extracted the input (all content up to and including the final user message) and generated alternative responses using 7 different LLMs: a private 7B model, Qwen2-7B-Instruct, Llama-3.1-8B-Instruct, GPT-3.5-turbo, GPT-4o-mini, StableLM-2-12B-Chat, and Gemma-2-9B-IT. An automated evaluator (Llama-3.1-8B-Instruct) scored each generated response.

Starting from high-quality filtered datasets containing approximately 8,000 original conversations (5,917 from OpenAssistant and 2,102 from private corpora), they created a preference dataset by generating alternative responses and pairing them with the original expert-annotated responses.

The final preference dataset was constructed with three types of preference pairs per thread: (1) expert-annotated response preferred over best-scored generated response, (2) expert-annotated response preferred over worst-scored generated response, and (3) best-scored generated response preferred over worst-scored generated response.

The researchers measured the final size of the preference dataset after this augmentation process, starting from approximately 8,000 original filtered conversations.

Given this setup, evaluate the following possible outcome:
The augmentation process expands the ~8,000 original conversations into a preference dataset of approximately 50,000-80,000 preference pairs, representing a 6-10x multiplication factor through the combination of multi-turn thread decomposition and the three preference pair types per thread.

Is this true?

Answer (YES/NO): NO